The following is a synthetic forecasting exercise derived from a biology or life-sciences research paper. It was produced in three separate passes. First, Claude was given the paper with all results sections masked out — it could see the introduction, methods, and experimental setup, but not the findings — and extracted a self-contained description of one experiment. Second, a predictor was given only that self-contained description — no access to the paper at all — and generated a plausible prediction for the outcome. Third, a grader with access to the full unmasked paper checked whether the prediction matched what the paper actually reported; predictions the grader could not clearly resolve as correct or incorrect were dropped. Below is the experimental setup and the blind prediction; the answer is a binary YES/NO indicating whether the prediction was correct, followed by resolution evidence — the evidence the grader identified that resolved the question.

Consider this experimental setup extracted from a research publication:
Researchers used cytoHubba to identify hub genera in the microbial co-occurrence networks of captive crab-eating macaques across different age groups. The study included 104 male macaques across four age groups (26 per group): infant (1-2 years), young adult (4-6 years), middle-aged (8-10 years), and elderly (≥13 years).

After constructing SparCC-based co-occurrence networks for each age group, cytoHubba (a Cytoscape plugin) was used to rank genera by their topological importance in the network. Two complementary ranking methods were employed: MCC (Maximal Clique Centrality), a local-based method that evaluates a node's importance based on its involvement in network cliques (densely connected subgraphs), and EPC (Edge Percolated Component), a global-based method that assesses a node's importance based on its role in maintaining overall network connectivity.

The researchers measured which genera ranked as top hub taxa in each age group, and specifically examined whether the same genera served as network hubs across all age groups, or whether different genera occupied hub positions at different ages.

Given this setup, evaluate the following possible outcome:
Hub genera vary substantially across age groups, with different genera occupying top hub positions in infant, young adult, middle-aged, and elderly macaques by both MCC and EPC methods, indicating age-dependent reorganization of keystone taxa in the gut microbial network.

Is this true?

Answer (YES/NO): NO